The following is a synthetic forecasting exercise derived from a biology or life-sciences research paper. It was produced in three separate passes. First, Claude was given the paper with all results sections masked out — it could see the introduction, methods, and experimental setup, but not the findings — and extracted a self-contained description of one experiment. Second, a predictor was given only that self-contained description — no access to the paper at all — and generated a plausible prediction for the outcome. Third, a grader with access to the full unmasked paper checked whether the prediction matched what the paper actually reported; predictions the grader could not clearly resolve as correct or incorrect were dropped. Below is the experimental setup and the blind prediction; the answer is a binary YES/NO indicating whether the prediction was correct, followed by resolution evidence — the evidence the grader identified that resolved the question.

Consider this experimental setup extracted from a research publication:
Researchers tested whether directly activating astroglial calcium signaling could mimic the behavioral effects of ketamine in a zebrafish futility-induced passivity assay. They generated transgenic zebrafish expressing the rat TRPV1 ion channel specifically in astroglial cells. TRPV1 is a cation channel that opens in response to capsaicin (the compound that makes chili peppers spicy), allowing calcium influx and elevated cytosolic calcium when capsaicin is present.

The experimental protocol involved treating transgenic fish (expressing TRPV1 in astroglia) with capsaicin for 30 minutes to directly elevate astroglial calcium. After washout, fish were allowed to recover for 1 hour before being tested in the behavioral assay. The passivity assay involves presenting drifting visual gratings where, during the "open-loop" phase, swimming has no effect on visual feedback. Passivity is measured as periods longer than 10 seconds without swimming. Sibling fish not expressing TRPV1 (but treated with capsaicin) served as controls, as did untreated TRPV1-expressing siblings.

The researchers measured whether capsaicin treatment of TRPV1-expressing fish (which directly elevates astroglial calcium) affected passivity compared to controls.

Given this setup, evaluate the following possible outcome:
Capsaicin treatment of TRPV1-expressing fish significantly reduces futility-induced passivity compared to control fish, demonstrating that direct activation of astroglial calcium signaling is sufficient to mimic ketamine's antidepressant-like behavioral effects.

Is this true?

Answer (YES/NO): YES